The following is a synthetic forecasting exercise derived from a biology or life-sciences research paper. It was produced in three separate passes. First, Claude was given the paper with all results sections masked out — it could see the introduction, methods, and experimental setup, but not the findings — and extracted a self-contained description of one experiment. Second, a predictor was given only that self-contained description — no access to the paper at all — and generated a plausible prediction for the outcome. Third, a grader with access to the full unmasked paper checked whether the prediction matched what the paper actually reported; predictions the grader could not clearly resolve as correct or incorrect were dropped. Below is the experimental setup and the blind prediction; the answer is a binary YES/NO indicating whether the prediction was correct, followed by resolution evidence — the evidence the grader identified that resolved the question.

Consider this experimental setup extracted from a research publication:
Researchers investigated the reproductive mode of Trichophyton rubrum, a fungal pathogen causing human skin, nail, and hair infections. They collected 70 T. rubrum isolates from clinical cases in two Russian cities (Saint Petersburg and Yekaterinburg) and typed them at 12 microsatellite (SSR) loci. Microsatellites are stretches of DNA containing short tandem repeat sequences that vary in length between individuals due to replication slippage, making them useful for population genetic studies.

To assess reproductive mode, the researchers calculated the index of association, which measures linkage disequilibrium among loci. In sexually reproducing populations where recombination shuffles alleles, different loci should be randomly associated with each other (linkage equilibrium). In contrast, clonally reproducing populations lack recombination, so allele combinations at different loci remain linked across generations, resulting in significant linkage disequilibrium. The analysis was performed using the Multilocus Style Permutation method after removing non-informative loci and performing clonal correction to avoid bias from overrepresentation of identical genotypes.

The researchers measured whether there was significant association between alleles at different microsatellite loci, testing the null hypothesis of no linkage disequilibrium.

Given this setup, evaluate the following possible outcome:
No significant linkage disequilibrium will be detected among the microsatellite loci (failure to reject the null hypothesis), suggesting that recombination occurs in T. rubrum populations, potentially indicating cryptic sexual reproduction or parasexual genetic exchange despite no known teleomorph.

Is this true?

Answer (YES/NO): NO